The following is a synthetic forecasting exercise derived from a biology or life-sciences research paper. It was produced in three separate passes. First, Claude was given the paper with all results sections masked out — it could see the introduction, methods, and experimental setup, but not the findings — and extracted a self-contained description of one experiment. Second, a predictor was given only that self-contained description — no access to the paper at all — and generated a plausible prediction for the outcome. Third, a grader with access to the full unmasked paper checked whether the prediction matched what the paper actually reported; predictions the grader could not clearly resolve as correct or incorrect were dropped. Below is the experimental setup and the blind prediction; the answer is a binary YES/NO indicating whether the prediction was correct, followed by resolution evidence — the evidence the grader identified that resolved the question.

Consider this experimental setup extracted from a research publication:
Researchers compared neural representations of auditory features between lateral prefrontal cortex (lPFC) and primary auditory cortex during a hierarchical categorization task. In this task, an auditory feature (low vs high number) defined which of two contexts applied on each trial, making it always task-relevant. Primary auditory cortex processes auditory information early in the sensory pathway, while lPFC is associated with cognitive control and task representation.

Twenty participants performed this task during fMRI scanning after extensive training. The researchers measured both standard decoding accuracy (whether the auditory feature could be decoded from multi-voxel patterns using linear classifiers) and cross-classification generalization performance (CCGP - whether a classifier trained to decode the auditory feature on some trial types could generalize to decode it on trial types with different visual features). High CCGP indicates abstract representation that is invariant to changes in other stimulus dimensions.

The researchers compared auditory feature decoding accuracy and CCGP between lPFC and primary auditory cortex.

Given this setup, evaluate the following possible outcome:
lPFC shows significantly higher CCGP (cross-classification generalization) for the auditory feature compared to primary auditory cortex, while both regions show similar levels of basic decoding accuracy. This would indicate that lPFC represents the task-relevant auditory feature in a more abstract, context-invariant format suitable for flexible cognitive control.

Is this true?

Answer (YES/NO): NO